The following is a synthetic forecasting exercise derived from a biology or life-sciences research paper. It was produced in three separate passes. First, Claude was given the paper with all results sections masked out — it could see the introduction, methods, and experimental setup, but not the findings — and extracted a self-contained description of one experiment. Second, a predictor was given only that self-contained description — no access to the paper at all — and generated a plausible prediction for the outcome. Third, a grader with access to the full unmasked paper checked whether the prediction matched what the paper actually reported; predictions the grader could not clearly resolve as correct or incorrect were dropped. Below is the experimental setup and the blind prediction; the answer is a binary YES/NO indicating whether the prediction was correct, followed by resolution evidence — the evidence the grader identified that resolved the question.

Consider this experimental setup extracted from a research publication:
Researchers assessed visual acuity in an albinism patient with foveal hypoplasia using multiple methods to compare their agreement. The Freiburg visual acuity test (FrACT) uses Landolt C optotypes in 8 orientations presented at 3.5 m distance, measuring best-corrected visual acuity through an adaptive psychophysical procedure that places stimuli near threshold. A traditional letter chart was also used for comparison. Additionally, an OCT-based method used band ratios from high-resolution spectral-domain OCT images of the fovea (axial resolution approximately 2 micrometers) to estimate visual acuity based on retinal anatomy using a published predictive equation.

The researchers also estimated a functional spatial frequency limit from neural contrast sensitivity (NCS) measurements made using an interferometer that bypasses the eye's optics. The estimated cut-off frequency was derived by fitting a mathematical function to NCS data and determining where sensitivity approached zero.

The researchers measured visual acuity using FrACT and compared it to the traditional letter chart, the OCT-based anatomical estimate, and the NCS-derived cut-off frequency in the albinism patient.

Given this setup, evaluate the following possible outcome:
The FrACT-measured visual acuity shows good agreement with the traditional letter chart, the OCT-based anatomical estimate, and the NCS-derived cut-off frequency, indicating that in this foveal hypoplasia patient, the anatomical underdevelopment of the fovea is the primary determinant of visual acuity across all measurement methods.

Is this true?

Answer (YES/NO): NO